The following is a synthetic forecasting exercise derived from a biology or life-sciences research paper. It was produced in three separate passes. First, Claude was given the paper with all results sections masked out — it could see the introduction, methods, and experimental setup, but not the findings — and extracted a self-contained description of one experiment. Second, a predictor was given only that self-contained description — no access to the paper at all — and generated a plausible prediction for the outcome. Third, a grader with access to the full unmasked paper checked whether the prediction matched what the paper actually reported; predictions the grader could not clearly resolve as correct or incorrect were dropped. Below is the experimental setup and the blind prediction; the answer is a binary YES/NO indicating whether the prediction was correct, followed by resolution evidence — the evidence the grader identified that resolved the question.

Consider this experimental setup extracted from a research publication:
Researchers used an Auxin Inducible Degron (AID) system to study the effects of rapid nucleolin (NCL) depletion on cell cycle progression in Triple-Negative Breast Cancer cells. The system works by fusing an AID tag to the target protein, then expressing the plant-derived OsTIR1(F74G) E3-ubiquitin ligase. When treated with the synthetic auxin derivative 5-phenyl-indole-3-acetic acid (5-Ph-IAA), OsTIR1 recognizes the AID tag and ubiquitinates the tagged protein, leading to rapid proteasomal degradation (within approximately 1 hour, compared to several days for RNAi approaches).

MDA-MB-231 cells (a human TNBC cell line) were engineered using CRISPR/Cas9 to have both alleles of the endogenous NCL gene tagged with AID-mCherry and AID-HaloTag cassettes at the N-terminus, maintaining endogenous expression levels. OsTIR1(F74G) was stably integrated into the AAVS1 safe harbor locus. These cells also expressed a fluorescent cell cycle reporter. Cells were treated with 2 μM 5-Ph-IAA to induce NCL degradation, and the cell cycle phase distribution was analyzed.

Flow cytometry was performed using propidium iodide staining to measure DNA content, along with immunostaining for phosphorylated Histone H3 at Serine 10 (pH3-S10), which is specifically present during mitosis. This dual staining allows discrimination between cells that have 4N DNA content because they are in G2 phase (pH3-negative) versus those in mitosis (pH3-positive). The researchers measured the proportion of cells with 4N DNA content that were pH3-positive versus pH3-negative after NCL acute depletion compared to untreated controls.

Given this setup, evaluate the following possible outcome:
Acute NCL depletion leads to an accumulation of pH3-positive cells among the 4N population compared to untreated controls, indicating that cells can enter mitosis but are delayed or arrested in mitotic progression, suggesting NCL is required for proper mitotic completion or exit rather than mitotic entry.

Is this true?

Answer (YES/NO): NO